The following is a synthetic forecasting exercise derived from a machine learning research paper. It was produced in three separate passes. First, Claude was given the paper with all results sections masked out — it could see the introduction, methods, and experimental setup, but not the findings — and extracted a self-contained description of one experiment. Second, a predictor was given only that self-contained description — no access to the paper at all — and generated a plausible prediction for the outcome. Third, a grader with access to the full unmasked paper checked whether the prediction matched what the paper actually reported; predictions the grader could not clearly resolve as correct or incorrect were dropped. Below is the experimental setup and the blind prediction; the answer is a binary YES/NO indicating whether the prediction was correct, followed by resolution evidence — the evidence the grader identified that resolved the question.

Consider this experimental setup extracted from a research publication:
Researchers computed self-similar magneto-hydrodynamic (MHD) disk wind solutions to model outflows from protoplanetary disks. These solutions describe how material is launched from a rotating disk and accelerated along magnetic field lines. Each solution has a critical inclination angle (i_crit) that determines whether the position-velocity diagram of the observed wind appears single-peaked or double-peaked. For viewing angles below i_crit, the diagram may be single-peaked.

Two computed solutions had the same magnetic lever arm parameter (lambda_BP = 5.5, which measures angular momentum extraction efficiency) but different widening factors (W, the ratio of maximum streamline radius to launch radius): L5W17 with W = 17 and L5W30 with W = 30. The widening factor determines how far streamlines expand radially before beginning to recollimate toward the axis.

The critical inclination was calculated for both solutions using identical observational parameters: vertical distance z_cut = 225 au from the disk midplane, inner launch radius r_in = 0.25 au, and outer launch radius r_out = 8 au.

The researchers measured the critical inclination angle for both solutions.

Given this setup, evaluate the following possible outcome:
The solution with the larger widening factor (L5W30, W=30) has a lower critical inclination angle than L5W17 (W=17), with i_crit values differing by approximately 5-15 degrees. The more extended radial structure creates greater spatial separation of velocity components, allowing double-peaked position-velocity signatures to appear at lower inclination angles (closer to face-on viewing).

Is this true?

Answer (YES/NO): NO